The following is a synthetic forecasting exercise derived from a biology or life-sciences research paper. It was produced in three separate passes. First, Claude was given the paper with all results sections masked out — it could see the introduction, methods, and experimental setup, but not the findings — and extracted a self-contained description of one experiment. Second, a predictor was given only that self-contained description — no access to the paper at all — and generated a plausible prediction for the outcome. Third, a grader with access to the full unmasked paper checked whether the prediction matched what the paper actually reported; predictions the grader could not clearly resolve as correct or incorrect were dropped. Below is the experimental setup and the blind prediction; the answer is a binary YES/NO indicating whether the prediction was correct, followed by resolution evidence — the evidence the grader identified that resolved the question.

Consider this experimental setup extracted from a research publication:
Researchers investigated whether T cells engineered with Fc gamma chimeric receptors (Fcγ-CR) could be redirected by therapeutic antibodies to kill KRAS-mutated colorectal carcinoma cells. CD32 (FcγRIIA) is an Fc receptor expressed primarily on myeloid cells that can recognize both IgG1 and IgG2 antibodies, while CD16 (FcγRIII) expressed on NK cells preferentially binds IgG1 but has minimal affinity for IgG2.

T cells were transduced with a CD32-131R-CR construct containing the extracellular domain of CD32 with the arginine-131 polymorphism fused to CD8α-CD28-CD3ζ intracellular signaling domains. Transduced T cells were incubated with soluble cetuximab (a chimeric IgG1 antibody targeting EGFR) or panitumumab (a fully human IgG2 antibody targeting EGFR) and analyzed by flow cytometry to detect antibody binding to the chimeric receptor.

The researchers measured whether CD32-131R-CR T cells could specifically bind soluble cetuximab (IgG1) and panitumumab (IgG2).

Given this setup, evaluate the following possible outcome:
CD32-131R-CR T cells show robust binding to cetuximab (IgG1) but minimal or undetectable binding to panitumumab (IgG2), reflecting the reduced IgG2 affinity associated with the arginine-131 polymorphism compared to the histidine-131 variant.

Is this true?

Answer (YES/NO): NO